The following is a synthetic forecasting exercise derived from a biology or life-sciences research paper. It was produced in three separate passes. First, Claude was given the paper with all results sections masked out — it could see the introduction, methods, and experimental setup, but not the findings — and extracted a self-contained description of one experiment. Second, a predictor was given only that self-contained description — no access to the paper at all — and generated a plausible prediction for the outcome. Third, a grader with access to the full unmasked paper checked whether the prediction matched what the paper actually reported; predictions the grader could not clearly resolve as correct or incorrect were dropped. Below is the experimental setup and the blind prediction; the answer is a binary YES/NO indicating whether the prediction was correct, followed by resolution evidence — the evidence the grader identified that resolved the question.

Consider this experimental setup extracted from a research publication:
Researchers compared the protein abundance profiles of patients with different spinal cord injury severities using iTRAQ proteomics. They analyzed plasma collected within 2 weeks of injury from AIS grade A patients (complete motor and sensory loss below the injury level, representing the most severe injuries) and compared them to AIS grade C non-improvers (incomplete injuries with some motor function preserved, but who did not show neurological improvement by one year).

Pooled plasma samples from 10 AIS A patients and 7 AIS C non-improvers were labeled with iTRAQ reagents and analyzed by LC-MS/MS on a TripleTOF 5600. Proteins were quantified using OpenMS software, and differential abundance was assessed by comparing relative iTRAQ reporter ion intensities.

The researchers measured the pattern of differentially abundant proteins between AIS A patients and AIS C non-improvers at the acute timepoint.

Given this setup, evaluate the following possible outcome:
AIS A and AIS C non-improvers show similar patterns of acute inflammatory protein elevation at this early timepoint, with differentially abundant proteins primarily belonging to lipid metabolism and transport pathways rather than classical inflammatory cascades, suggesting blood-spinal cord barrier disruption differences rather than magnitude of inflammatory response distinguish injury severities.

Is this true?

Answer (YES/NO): NO